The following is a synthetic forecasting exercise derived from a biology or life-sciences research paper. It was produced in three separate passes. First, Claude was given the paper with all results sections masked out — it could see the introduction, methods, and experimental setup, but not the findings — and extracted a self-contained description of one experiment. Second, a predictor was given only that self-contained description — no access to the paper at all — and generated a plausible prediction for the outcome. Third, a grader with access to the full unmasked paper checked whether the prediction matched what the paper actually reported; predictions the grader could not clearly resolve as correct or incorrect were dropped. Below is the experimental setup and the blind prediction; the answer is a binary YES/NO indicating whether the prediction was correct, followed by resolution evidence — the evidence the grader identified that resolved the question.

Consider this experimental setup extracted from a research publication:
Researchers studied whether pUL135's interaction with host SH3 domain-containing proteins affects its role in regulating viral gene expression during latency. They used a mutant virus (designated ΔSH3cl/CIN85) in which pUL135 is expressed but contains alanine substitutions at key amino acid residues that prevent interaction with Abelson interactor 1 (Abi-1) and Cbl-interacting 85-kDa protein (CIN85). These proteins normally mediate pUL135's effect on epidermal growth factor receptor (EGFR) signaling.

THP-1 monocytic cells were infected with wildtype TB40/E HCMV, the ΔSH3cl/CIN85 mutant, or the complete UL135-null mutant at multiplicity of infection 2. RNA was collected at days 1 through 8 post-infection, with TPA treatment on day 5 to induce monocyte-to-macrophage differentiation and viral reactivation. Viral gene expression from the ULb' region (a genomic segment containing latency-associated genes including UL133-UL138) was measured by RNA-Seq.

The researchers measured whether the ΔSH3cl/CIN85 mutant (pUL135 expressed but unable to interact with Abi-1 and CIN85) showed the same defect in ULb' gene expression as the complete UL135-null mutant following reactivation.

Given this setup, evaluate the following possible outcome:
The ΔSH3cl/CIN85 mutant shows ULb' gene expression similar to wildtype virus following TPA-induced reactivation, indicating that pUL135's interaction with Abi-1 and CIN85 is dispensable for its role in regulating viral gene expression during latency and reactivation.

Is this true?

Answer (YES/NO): NO